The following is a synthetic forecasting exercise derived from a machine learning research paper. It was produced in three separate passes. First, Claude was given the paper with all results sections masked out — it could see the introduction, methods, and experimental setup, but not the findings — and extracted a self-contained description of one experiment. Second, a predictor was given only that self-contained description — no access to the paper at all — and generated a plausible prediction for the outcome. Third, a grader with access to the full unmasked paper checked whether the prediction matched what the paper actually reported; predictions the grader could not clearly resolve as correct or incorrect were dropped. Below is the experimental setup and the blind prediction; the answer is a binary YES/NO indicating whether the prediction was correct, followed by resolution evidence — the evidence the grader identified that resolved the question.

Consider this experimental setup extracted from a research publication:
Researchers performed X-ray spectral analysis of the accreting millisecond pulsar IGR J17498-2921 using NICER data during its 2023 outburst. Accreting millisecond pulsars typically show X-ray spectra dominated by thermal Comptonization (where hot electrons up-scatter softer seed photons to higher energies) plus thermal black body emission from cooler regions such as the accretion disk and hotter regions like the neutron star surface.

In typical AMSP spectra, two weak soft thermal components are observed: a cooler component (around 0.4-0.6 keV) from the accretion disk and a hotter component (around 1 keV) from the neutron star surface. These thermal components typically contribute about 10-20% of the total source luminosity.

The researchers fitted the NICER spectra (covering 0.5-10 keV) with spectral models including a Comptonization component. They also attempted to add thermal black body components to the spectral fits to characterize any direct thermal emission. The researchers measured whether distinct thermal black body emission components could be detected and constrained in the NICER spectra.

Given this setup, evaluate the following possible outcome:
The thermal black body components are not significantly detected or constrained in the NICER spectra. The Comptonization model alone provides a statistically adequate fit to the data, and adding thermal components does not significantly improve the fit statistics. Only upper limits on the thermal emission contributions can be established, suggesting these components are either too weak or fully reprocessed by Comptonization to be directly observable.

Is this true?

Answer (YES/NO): NO